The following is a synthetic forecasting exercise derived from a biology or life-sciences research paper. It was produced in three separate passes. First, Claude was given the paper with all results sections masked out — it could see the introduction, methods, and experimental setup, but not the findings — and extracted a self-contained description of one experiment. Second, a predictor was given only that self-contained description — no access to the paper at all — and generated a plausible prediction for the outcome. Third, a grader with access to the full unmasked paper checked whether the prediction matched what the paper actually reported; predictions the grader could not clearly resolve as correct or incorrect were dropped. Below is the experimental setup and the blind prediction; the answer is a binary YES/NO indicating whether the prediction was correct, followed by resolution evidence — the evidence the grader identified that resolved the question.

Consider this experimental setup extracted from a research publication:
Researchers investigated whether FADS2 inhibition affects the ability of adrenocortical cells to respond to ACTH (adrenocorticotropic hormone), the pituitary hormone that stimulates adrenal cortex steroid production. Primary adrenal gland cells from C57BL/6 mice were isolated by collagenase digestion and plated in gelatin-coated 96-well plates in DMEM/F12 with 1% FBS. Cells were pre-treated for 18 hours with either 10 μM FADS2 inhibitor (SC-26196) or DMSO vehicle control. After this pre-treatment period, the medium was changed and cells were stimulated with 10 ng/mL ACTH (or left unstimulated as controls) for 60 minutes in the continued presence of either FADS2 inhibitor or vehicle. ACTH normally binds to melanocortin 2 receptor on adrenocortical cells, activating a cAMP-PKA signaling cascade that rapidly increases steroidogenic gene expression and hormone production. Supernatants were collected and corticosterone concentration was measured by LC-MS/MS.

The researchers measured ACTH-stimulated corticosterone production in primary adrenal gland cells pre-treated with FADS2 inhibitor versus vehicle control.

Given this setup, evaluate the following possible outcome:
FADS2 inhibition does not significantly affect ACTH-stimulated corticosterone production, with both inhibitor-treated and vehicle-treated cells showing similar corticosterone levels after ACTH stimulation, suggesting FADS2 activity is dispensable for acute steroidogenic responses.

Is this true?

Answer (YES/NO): NO